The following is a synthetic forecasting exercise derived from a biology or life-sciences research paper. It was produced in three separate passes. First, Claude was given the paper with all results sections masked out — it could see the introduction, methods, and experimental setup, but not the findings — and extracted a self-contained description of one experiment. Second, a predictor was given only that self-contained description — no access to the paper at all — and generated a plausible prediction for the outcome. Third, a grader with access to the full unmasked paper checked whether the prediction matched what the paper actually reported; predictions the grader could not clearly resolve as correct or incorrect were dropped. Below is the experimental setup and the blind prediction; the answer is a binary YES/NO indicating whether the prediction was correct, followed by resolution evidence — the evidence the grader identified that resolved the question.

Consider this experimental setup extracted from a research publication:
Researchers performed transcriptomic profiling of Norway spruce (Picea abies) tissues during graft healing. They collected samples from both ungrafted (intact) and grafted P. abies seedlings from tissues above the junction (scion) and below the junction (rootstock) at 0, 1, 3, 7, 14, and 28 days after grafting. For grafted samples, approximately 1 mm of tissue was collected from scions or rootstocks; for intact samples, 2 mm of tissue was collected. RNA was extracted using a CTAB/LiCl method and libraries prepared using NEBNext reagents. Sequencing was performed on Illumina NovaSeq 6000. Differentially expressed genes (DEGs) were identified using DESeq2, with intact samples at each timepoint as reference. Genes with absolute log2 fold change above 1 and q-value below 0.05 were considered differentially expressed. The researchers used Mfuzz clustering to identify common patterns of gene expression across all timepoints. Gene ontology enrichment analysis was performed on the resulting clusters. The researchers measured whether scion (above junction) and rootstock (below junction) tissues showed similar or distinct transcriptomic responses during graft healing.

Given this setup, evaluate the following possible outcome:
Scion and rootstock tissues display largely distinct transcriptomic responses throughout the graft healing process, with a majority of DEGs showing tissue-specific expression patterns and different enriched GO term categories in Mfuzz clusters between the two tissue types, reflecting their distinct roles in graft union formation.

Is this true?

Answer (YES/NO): NO